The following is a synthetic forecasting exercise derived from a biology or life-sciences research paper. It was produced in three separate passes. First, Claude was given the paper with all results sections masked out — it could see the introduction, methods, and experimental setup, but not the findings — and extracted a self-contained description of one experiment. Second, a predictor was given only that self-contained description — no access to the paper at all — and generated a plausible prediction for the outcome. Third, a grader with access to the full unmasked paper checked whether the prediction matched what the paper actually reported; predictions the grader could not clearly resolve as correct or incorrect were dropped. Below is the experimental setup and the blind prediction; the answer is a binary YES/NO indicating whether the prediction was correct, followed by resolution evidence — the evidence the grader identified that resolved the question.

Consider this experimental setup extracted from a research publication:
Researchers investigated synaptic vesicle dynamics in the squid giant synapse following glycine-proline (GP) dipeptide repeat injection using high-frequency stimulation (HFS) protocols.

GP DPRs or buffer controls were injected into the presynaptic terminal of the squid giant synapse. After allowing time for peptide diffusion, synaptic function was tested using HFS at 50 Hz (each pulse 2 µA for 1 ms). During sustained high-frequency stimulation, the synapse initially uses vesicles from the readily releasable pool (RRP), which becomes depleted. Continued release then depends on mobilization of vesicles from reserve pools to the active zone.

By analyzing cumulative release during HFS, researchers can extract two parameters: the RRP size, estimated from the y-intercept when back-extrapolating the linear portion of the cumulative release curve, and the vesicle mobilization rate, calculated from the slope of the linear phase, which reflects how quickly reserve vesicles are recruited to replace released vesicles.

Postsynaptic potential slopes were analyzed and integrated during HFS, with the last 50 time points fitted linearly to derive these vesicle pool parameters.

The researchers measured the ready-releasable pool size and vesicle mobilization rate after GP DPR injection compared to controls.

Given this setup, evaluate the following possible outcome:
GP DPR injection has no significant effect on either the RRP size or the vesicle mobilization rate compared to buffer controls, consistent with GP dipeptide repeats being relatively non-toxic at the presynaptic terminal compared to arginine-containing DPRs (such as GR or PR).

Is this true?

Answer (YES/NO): NO